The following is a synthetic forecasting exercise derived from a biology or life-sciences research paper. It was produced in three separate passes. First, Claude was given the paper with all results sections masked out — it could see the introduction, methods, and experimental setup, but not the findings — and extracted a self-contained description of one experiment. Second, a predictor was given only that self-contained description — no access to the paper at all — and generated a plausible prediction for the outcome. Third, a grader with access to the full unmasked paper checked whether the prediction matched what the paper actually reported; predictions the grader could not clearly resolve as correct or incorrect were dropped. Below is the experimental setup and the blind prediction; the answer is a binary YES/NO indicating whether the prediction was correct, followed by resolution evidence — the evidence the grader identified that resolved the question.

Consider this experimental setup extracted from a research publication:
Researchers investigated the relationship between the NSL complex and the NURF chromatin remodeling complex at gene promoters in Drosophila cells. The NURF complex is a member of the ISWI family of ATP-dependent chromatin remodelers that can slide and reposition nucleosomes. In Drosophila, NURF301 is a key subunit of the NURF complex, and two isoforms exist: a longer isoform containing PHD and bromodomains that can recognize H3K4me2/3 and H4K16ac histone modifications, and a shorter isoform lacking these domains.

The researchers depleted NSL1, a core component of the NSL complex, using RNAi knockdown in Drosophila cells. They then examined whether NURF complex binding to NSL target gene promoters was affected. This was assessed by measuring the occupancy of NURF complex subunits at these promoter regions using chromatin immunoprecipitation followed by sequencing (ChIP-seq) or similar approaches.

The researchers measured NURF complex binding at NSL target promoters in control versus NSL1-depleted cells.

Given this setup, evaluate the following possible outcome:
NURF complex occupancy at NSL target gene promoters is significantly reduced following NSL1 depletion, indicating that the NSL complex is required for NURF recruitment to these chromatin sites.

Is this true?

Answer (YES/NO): YES